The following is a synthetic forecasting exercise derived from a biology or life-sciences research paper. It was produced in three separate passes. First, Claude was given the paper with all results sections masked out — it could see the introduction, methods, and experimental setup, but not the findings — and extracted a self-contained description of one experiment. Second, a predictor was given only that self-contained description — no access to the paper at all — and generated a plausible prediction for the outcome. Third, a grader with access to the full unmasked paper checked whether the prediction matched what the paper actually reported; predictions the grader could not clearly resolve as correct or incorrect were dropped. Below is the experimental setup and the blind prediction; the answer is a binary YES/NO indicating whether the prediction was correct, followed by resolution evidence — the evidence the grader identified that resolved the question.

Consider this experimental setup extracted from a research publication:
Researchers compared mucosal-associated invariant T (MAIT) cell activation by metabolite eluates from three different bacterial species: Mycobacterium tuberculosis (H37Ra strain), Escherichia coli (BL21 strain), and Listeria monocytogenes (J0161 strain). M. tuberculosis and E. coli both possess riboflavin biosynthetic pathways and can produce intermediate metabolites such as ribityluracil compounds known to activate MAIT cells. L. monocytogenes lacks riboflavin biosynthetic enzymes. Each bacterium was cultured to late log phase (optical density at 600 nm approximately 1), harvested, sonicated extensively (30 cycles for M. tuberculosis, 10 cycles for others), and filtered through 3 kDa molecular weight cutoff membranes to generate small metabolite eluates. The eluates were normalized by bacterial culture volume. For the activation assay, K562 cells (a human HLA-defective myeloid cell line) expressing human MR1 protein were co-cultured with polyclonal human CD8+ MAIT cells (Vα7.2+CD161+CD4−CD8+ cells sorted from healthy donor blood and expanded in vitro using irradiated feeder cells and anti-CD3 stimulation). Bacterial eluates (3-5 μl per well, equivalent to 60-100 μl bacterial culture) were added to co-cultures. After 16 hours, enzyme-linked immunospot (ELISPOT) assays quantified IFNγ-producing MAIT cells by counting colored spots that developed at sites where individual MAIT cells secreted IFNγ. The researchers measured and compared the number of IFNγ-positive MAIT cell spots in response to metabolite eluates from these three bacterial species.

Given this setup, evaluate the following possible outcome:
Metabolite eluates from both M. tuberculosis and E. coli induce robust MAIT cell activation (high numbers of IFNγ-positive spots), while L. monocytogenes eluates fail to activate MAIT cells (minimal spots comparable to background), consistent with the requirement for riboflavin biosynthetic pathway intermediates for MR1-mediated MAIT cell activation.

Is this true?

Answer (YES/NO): YES